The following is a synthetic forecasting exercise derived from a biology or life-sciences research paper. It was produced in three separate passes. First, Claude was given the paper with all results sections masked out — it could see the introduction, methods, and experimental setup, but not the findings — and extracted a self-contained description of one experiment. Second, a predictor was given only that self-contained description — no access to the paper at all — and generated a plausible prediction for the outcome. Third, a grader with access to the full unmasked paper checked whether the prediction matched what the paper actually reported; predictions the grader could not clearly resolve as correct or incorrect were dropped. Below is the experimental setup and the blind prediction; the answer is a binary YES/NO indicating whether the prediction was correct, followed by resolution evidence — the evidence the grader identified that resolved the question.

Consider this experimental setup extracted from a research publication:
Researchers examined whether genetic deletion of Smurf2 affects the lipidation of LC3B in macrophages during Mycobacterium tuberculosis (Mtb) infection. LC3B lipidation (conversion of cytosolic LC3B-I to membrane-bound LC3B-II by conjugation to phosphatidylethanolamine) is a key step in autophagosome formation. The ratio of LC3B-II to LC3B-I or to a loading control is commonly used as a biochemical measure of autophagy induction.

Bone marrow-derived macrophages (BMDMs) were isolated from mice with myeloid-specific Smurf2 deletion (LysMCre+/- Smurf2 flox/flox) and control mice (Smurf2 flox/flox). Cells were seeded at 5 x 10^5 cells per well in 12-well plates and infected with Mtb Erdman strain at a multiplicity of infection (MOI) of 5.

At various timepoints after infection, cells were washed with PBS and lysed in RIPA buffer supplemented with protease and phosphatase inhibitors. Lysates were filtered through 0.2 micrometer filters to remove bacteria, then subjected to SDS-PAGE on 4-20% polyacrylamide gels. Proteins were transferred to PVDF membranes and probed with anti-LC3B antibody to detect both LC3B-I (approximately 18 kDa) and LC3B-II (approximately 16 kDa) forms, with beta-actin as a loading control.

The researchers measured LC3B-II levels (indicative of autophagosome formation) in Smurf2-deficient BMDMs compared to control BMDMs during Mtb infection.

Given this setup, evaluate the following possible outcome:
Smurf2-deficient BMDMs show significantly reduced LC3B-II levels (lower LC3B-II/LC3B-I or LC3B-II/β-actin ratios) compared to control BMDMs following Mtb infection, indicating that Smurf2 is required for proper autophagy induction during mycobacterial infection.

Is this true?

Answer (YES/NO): NO